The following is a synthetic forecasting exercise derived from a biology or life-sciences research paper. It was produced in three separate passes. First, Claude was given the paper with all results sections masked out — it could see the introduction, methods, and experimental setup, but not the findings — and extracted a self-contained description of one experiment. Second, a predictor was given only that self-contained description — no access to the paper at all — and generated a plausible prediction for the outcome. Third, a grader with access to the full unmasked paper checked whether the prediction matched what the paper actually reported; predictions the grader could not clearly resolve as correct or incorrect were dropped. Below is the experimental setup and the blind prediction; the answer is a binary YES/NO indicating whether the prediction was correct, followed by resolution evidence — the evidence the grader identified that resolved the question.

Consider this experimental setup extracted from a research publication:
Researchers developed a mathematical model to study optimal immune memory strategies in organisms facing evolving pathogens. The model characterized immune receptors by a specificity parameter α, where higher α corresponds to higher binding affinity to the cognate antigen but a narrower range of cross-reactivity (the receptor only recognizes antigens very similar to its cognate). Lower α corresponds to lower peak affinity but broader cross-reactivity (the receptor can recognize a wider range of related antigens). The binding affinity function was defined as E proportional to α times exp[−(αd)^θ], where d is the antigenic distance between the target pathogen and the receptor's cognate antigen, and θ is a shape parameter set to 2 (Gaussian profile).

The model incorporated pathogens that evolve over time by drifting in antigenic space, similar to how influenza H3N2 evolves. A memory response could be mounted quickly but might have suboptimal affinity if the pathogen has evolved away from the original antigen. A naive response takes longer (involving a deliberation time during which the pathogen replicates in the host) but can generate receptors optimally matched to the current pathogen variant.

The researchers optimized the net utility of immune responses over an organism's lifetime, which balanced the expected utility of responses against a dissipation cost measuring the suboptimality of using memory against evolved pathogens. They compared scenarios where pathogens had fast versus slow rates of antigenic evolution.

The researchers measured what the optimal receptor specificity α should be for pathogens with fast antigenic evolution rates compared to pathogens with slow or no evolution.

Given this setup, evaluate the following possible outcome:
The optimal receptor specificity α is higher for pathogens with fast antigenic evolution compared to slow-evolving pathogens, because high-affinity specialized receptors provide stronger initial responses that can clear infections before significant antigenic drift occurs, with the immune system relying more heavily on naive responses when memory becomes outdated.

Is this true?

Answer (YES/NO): NO